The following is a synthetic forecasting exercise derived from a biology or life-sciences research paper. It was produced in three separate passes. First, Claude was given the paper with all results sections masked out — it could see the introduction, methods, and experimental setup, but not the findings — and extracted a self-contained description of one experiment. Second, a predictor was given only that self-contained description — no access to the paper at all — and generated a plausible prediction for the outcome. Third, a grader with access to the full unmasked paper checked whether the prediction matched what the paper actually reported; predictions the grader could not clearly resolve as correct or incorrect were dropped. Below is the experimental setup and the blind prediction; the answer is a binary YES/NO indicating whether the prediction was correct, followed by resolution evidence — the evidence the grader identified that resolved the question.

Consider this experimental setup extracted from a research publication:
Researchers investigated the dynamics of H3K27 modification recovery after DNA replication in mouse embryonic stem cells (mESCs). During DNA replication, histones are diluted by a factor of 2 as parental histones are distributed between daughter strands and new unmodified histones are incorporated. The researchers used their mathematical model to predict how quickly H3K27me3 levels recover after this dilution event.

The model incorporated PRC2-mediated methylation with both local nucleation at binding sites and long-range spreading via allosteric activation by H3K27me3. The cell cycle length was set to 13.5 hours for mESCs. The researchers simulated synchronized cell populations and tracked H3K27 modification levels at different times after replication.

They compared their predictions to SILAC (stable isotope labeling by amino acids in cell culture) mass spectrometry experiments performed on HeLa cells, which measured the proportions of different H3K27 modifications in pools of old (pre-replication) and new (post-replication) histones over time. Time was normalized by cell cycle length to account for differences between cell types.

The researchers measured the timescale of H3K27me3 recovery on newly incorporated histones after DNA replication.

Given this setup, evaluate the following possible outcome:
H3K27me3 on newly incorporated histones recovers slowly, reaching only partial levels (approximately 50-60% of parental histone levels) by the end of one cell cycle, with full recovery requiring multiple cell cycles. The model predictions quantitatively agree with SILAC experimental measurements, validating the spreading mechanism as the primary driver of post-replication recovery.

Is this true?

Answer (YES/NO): NO